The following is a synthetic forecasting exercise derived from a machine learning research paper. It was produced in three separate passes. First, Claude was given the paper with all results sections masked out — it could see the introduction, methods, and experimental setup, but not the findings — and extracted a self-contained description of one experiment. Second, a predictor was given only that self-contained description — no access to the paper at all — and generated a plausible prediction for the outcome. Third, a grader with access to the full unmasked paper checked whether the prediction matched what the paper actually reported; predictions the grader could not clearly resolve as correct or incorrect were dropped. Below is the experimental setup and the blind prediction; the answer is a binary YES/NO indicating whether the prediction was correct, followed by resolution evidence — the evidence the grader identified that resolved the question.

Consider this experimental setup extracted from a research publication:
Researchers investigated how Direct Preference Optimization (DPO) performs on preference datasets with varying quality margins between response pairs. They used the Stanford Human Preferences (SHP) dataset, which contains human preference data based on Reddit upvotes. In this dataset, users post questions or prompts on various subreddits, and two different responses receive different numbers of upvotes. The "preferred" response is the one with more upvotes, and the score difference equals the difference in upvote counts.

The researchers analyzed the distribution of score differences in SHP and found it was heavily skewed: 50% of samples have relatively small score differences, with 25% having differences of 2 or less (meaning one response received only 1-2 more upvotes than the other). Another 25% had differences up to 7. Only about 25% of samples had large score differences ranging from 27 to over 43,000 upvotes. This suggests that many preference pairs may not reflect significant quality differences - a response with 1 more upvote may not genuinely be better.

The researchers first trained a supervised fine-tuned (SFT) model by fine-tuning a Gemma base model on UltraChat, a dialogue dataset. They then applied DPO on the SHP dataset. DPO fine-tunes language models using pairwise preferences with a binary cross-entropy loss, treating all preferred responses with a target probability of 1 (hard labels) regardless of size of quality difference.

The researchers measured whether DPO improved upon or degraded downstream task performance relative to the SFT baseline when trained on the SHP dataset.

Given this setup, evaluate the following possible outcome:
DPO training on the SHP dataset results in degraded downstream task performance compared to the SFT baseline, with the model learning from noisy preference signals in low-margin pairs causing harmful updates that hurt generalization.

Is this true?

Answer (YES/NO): YES